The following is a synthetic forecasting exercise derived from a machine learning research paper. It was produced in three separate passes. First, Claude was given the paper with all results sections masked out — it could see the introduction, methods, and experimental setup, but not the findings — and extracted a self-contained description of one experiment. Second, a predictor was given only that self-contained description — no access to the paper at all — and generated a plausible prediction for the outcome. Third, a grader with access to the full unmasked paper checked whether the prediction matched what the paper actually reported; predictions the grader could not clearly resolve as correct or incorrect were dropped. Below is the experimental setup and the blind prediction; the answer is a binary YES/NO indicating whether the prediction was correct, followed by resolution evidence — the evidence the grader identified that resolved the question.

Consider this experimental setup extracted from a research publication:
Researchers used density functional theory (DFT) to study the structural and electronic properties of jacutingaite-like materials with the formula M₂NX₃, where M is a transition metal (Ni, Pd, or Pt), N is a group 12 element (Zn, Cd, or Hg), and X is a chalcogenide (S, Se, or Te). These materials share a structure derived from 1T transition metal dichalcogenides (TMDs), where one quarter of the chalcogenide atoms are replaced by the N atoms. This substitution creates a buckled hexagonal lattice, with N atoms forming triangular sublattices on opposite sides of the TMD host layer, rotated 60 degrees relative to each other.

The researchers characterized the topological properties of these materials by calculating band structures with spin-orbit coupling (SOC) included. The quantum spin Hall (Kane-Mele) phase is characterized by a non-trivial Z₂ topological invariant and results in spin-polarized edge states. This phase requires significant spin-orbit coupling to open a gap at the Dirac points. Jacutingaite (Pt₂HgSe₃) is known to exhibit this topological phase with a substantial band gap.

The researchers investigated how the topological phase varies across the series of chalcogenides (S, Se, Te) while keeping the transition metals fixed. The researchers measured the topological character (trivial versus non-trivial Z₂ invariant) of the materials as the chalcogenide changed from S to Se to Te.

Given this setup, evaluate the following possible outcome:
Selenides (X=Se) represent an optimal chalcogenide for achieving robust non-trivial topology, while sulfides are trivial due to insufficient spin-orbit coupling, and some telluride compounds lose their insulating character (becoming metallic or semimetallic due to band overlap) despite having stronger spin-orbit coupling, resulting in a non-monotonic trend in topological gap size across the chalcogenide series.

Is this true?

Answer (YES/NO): NO